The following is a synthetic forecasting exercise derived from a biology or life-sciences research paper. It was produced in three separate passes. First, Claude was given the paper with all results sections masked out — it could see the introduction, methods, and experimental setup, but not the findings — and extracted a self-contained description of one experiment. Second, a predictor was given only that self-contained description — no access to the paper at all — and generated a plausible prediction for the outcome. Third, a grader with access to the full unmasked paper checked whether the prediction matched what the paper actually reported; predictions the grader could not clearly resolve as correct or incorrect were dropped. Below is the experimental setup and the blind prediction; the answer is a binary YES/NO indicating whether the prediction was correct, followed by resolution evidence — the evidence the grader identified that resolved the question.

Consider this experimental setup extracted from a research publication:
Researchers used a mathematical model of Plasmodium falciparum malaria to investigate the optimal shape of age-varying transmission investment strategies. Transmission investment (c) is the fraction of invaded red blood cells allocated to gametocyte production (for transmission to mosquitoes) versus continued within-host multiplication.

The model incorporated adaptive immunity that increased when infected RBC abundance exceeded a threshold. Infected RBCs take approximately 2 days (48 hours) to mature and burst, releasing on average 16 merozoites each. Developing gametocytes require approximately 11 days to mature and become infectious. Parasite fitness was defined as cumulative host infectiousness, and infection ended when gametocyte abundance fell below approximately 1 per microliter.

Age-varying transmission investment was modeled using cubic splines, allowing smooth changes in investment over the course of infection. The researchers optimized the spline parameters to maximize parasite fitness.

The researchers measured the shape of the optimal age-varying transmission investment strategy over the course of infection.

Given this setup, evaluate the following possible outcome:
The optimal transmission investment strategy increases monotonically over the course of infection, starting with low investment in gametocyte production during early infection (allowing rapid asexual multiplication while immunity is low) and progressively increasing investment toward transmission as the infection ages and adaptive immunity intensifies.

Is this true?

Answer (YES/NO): YES